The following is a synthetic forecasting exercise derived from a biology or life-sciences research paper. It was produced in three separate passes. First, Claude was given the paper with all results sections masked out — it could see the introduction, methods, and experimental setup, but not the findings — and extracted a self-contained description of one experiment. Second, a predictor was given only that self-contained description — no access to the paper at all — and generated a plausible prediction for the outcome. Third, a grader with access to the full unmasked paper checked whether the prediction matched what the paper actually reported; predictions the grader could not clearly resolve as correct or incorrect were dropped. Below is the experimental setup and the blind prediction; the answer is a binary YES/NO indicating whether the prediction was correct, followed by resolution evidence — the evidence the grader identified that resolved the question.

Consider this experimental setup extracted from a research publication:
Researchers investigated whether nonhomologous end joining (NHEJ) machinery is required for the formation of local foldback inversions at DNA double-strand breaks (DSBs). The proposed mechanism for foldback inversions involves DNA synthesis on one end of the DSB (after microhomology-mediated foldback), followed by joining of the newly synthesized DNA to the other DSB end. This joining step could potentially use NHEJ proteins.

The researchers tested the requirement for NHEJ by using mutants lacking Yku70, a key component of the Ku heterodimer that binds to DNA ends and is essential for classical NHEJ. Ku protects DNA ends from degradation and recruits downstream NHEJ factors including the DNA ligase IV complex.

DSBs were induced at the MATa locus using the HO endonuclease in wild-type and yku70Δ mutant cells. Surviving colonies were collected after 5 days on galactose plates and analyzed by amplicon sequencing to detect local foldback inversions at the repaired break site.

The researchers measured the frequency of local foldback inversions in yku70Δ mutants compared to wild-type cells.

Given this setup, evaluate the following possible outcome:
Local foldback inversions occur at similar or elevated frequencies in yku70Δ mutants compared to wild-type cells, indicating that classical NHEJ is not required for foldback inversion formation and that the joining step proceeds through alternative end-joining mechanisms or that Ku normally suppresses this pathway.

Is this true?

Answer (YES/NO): NO